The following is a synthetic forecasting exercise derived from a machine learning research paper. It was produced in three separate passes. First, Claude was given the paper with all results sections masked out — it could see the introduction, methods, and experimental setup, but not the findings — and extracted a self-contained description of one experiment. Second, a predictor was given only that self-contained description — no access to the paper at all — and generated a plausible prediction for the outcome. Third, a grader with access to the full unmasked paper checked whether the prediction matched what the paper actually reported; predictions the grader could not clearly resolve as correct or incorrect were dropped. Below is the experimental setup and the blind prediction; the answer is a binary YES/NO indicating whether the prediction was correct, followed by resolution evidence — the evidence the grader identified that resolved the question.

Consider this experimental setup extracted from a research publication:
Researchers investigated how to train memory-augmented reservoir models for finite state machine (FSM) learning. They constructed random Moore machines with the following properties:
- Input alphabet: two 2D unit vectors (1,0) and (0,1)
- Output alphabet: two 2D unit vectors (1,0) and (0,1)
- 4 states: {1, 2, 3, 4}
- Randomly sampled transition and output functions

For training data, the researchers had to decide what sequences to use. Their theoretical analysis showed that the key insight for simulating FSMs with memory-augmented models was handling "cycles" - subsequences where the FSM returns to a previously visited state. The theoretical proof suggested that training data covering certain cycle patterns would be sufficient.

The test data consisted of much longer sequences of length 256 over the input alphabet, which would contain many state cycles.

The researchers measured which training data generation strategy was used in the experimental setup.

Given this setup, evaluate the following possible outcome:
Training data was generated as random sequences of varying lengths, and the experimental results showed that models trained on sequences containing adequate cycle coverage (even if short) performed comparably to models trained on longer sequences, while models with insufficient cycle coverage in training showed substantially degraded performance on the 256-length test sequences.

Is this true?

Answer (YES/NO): NO